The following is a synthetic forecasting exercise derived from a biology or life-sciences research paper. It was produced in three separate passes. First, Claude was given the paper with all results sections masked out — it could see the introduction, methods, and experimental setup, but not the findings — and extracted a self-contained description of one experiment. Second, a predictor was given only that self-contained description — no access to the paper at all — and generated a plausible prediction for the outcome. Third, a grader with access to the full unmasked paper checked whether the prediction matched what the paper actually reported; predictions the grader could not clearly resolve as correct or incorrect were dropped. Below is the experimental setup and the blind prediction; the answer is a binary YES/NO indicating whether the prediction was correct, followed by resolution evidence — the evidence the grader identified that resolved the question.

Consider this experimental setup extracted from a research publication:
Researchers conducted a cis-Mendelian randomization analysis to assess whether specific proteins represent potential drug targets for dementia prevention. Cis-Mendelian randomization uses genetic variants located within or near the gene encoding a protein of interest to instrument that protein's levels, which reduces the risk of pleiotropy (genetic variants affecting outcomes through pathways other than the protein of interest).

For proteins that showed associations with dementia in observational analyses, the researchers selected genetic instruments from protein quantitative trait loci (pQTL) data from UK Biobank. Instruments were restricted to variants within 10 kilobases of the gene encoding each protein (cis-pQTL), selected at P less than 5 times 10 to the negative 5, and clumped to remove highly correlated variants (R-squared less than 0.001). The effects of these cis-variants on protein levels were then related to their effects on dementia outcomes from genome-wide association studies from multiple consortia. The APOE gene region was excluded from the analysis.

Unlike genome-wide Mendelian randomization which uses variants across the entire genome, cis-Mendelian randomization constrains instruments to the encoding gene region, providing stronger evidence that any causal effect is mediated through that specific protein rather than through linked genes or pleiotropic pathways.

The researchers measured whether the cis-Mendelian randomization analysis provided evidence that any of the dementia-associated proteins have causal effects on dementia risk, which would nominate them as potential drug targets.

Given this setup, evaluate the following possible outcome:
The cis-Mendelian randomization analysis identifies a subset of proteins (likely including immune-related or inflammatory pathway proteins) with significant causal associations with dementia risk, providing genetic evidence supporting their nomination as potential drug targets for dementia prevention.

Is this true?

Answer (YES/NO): NO